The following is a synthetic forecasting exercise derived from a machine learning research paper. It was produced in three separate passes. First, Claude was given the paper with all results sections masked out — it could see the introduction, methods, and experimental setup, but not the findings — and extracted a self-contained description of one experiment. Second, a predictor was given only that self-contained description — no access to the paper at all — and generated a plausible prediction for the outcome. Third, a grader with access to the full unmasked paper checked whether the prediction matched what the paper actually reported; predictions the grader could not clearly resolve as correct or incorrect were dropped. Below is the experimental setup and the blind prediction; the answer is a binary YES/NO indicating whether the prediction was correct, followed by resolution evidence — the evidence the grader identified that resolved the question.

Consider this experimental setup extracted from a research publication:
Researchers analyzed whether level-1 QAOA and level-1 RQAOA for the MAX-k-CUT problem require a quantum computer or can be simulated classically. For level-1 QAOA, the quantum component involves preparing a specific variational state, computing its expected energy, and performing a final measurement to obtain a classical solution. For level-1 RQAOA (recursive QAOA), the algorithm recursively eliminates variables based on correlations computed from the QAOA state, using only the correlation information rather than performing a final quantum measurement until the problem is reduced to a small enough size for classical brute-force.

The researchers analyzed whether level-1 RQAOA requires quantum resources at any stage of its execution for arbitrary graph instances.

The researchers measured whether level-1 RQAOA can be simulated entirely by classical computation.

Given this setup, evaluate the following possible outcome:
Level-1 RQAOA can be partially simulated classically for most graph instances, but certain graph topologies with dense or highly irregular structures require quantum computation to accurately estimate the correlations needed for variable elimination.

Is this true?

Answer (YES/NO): NO